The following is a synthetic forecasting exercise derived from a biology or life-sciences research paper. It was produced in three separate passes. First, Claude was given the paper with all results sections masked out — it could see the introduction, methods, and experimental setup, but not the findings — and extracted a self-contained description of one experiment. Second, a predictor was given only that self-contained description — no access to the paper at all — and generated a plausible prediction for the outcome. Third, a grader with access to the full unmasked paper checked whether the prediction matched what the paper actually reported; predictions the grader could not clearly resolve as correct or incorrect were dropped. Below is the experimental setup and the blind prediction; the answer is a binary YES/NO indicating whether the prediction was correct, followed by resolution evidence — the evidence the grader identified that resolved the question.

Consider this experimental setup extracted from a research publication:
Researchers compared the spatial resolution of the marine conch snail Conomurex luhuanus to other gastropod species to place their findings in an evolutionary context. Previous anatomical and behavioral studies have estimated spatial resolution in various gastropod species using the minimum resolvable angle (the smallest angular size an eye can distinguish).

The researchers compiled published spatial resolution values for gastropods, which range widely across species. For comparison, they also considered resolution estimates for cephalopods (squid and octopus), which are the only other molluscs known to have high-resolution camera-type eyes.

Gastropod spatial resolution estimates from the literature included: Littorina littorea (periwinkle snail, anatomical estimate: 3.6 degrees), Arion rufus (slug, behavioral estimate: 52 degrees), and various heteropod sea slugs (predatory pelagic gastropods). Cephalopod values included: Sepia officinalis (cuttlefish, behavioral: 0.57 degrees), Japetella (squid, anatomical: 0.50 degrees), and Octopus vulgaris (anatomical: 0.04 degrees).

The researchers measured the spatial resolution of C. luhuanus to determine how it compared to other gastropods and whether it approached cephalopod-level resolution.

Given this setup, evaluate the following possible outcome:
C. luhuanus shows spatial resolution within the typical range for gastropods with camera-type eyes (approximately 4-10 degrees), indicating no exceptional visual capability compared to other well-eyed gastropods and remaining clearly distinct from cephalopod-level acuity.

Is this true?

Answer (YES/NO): NO